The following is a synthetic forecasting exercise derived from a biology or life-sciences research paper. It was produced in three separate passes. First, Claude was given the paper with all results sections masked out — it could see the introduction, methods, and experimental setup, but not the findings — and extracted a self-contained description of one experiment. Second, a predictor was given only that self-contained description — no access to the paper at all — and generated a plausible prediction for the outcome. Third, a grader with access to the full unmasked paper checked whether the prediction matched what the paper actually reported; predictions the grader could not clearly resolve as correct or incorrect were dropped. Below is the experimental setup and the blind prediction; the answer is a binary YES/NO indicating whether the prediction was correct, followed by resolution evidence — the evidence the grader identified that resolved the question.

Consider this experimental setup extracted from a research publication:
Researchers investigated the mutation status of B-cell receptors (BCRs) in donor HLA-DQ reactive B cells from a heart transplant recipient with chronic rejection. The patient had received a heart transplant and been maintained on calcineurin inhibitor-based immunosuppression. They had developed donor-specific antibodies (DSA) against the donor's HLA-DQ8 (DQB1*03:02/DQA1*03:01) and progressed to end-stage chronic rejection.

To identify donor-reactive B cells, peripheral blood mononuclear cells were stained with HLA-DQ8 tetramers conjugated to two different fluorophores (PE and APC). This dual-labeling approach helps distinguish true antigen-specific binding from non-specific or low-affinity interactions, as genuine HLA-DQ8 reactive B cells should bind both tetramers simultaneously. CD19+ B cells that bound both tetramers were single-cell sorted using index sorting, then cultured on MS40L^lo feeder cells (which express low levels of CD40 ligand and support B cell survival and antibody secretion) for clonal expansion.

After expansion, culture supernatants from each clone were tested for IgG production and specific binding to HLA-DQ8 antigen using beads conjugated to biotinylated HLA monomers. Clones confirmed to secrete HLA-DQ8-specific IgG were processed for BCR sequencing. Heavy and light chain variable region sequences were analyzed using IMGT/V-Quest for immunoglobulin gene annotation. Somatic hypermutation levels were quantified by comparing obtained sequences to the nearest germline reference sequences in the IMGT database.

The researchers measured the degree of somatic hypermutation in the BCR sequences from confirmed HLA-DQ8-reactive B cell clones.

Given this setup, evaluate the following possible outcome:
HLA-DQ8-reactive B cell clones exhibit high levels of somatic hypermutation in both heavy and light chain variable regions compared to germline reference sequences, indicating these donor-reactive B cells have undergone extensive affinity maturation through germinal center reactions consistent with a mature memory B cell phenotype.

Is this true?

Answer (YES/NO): NO